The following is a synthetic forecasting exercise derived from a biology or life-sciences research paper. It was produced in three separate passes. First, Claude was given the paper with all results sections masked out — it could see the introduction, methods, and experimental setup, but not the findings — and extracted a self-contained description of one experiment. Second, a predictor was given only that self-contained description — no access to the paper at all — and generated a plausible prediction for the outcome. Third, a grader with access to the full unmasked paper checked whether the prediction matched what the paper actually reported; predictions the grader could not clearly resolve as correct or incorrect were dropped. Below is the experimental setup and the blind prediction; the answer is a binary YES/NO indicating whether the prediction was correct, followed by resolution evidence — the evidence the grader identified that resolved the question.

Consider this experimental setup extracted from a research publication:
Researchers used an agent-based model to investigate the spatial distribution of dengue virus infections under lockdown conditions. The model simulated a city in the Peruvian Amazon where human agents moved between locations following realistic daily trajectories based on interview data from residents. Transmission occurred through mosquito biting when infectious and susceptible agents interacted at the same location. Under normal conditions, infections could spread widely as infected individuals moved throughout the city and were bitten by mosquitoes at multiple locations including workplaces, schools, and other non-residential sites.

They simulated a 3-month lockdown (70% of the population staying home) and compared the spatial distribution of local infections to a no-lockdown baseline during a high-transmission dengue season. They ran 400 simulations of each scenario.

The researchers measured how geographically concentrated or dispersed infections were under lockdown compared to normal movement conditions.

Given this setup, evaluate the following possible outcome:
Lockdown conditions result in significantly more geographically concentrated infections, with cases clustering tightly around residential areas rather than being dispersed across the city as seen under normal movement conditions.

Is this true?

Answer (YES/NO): NO